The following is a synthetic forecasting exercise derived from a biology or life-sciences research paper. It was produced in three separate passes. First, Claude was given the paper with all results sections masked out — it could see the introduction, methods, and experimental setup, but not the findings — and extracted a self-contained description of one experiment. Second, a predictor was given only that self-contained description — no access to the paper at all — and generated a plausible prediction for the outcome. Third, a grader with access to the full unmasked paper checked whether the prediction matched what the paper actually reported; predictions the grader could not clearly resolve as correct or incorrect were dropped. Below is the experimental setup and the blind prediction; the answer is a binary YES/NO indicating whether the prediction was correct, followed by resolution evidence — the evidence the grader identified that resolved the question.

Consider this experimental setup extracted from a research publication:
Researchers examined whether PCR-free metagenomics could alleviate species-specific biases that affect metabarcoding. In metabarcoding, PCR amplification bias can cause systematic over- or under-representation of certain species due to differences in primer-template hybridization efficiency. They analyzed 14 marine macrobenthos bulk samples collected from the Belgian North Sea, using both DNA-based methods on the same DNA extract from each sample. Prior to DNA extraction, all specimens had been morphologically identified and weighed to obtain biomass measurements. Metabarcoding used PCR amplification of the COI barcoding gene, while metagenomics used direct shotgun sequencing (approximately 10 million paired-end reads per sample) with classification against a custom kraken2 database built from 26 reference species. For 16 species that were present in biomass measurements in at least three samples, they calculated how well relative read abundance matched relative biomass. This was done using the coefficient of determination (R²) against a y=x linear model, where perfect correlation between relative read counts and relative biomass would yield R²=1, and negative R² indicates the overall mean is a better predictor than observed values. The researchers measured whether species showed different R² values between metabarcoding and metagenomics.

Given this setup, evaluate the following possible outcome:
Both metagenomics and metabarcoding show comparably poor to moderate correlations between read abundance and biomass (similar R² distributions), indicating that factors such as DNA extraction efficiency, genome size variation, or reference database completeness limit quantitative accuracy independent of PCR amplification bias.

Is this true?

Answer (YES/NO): NO